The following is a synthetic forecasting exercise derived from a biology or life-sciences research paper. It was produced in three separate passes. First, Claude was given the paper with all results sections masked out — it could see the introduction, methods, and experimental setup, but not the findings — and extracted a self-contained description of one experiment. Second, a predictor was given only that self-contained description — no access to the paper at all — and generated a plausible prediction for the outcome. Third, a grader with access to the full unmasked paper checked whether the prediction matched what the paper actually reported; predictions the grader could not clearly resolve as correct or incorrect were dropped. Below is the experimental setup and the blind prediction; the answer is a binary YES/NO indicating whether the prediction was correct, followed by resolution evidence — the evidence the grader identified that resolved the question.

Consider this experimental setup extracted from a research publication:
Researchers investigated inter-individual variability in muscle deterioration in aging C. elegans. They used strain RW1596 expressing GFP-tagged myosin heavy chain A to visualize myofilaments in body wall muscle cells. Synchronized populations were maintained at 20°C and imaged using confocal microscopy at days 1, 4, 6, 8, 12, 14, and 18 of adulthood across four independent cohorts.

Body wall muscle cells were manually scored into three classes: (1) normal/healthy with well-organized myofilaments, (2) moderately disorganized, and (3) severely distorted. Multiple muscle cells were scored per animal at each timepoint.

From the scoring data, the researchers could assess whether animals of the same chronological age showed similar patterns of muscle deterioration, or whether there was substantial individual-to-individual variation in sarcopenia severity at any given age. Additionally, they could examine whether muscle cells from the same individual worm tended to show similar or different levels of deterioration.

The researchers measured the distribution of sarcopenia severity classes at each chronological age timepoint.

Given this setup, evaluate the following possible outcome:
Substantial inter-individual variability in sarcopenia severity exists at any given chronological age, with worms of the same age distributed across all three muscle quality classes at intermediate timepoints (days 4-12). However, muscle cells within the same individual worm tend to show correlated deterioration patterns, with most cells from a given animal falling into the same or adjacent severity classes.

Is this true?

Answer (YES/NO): NO